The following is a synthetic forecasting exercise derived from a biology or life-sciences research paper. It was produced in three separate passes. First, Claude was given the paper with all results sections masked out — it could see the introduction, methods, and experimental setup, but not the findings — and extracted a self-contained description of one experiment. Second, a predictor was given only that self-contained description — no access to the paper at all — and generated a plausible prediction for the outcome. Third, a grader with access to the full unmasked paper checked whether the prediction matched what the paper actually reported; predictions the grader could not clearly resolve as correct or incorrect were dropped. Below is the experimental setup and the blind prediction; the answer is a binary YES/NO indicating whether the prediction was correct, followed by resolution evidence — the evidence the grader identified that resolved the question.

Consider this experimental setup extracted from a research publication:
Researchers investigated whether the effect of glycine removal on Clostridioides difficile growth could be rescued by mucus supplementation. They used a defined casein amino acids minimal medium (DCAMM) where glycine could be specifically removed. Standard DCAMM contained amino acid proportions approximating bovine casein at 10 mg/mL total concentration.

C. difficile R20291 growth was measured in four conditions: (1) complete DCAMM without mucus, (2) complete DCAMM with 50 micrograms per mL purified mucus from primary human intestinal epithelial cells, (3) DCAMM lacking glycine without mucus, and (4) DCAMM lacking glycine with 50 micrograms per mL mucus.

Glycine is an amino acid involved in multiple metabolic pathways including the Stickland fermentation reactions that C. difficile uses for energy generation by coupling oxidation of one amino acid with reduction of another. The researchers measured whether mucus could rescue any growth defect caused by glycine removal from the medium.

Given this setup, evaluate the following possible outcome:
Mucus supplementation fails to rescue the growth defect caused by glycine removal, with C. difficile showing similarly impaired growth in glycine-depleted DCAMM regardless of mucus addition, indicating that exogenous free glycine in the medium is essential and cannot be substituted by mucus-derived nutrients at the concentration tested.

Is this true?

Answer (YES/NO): NO